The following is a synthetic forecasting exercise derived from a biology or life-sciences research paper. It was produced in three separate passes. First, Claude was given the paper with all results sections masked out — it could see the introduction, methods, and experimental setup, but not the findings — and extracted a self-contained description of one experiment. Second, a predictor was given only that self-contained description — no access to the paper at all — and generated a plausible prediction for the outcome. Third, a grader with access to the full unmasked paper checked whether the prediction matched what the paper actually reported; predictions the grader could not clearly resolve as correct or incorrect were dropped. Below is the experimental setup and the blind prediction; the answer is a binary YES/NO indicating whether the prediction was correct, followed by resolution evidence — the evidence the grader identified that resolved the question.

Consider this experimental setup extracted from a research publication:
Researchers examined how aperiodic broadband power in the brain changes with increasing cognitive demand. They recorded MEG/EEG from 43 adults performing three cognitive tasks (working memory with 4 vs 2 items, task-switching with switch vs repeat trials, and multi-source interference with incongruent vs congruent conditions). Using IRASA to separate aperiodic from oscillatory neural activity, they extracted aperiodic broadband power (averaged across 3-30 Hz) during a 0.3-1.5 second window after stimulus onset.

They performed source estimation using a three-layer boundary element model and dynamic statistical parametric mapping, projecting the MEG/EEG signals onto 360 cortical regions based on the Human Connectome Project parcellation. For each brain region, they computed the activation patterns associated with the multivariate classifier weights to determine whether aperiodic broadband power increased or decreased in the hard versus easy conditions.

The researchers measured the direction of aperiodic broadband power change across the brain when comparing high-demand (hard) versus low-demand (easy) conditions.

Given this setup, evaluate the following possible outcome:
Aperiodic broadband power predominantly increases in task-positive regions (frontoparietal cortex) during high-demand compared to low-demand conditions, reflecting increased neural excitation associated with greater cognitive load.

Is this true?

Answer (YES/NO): NO